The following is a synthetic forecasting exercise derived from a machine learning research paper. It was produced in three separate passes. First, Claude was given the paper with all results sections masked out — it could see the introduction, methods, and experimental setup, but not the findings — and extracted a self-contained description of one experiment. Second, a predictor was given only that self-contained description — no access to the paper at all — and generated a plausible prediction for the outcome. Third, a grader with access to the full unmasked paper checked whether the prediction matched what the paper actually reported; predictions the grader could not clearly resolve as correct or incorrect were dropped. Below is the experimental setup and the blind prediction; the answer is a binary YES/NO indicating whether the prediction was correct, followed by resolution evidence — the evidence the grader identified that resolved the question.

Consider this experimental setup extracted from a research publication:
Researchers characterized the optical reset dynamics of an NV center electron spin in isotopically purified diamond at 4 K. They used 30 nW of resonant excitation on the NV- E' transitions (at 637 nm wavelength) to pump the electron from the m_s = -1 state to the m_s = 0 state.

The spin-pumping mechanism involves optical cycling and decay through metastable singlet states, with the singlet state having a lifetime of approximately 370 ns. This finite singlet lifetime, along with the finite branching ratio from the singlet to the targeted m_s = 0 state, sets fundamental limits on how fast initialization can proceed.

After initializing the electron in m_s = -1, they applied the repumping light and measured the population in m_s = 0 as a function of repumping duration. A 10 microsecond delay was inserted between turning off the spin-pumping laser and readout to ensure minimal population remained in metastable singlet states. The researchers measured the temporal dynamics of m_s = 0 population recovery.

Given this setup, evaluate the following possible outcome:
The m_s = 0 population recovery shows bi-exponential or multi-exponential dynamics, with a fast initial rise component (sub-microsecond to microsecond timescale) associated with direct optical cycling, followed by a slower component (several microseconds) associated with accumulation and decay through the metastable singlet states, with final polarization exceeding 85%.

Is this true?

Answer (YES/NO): NO